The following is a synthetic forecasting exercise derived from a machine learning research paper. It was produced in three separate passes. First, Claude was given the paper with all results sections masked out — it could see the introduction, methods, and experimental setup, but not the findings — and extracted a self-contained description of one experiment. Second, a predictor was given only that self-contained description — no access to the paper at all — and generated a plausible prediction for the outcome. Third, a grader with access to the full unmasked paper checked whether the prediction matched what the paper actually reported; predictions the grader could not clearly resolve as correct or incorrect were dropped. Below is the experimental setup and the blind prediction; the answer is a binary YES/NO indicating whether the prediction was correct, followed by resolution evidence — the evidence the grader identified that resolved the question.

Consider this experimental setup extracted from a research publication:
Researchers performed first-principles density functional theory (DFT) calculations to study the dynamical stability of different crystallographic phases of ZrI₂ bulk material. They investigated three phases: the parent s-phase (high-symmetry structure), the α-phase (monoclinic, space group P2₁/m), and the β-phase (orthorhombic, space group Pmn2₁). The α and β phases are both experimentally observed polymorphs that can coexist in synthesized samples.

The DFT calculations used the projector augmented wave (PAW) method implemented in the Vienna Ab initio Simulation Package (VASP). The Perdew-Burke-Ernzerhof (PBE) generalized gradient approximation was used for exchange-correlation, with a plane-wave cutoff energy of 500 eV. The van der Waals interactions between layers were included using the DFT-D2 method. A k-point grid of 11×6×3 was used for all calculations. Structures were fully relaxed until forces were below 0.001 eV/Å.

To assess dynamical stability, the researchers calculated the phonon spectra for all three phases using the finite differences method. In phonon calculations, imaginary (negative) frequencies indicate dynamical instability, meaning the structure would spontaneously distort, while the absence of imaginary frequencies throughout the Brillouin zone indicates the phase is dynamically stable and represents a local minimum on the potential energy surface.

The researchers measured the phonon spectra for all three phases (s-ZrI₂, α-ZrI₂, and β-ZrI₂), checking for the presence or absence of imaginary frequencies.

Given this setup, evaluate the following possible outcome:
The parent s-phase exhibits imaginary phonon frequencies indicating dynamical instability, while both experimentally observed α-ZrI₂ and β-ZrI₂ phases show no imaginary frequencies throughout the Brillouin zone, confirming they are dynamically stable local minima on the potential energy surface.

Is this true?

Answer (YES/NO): YES